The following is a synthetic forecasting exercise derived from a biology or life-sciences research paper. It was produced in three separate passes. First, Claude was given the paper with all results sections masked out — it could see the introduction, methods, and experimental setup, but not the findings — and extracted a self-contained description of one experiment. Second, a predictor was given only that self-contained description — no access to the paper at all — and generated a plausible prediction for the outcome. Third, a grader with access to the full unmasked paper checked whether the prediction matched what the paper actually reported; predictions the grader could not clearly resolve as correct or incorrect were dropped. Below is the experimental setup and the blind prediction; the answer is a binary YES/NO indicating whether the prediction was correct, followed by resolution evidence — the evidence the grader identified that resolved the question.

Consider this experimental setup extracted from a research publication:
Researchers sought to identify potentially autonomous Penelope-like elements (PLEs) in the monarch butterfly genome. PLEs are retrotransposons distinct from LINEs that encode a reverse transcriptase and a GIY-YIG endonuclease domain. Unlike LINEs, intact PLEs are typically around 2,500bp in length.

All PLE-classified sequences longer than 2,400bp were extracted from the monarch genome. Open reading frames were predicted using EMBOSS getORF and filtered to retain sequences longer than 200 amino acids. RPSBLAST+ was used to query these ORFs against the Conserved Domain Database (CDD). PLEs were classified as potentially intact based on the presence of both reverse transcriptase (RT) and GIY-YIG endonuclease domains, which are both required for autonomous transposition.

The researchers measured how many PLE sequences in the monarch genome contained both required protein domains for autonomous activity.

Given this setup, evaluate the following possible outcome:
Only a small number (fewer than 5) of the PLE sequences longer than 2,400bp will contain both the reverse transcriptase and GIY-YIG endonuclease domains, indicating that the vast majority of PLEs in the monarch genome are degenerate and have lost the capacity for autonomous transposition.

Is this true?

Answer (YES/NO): YES